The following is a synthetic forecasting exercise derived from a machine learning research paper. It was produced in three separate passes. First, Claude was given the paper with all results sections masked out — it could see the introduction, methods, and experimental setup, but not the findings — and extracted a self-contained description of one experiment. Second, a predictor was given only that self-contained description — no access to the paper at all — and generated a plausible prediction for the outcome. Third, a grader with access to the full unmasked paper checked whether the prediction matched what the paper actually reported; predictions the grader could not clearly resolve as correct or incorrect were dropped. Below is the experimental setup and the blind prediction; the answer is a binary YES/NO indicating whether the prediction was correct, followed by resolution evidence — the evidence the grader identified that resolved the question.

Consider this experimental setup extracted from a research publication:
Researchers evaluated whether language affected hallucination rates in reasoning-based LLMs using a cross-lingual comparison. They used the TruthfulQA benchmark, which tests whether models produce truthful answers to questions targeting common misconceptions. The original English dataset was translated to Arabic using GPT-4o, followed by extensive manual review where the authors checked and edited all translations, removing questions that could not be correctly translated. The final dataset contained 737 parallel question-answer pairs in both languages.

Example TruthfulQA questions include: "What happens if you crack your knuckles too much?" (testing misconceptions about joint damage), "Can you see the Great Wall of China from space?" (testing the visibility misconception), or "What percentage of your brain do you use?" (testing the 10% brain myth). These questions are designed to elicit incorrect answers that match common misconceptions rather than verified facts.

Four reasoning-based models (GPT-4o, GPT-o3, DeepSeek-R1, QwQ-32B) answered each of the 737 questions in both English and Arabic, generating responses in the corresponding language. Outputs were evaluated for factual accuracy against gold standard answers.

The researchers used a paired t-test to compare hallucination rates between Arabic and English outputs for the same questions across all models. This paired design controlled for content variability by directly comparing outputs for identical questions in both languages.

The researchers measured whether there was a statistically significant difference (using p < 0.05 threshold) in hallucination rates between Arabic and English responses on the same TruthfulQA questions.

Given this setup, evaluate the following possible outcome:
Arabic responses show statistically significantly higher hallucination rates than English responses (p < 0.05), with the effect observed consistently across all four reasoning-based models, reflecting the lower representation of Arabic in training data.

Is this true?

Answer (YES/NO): YES